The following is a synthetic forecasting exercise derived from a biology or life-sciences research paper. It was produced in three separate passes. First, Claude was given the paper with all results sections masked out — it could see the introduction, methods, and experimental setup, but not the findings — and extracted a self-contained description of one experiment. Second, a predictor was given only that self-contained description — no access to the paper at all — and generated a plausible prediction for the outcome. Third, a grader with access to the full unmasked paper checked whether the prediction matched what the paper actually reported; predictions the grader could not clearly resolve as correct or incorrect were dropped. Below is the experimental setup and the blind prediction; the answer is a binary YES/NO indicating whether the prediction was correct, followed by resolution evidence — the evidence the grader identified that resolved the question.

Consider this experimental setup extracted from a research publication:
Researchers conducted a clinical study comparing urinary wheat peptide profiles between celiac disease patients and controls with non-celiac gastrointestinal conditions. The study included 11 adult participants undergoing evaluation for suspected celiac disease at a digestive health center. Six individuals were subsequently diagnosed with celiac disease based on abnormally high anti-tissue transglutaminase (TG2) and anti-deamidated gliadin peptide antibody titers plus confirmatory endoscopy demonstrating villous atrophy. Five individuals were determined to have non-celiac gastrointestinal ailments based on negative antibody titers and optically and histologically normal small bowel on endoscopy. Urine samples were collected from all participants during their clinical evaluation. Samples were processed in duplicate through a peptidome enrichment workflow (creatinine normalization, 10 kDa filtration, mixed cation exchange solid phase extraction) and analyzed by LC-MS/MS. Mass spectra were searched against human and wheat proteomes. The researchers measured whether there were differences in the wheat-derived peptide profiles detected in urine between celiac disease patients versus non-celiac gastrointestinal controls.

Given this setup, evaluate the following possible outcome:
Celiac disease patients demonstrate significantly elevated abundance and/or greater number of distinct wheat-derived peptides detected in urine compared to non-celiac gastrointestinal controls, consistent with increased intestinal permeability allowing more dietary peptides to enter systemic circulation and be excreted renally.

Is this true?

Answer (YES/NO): YES